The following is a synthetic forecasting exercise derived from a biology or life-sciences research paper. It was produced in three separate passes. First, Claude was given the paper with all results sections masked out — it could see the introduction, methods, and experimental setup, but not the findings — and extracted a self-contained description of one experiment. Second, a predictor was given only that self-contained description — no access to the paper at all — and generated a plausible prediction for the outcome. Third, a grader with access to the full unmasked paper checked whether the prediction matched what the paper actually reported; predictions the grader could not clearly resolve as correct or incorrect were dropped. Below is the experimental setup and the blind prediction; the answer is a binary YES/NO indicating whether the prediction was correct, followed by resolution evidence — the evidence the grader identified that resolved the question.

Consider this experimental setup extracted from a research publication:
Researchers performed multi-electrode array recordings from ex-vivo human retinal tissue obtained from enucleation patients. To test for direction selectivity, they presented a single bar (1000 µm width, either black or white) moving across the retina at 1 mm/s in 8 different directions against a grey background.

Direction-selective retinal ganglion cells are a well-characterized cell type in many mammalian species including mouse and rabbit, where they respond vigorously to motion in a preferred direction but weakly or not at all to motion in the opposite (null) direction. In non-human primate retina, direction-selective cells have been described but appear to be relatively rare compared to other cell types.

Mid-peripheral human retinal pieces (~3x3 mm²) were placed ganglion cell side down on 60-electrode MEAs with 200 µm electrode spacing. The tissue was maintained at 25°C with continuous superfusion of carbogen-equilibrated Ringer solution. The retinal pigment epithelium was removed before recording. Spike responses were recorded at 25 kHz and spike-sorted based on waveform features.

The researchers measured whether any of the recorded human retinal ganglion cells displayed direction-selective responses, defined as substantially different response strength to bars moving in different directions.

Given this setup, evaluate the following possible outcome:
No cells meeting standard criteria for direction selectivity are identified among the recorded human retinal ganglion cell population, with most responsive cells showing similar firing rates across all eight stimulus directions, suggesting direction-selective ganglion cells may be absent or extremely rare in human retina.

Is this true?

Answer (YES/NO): YES